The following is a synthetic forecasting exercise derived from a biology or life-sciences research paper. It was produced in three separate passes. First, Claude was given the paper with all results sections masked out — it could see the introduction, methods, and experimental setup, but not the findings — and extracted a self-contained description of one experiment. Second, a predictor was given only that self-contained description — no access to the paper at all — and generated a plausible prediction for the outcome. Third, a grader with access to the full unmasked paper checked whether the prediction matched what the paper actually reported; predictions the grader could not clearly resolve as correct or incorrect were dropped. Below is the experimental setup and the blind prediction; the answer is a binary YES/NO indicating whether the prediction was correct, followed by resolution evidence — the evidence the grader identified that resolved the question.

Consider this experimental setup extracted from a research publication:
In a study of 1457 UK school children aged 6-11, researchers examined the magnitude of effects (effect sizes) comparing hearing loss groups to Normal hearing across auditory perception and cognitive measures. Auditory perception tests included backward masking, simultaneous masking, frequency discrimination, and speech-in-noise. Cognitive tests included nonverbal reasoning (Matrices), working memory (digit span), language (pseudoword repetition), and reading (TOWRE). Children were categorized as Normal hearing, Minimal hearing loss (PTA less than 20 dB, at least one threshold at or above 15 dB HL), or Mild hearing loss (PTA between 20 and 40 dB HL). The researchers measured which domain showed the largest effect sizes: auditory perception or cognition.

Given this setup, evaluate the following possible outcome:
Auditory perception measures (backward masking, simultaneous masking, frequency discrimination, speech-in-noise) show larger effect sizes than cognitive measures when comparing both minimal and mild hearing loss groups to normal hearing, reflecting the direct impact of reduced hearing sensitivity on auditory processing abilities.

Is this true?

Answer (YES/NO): NO